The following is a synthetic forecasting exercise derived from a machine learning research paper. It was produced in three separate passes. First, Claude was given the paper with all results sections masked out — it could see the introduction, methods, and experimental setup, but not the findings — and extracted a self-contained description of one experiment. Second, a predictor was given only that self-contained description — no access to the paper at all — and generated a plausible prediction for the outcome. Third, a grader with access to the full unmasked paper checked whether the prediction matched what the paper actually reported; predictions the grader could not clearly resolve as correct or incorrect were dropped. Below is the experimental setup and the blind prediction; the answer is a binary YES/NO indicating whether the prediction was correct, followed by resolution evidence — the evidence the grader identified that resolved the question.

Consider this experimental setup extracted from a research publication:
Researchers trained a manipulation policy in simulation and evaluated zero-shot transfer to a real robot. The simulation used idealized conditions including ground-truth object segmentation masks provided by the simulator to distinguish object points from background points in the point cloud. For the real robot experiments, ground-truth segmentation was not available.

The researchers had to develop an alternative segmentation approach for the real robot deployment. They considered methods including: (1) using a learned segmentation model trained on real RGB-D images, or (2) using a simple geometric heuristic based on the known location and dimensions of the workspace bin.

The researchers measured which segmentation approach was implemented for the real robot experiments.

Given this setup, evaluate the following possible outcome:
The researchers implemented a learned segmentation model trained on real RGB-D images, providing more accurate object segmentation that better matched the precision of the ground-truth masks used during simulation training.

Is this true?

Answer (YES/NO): NO